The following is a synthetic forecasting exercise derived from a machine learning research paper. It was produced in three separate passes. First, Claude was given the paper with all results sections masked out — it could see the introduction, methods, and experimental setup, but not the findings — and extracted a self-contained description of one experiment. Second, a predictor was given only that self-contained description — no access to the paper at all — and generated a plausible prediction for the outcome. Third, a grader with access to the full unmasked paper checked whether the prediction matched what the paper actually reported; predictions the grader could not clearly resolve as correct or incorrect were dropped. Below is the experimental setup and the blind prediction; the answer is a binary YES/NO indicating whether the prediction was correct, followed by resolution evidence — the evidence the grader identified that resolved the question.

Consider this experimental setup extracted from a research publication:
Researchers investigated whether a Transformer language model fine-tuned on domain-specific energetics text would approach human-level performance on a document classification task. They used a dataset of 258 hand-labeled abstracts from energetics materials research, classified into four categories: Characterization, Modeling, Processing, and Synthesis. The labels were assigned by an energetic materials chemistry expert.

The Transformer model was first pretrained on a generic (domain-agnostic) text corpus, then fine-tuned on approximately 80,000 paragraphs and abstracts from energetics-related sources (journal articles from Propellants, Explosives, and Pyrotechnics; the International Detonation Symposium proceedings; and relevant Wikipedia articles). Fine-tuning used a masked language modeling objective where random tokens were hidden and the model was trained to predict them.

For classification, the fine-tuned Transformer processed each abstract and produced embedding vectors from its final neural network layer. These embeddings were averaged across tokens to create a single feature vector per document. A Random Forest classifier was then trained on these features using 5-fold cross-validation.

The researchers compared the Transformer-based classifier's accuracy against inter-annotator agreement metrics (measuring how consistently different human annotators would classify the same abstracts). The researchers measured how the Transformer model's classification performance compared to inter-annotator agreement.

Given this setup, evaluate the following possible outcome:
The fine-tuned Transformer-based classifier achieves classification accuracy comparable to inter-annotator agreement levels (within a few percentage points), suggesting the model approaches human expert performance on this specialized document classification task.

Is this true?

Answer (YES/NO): YES